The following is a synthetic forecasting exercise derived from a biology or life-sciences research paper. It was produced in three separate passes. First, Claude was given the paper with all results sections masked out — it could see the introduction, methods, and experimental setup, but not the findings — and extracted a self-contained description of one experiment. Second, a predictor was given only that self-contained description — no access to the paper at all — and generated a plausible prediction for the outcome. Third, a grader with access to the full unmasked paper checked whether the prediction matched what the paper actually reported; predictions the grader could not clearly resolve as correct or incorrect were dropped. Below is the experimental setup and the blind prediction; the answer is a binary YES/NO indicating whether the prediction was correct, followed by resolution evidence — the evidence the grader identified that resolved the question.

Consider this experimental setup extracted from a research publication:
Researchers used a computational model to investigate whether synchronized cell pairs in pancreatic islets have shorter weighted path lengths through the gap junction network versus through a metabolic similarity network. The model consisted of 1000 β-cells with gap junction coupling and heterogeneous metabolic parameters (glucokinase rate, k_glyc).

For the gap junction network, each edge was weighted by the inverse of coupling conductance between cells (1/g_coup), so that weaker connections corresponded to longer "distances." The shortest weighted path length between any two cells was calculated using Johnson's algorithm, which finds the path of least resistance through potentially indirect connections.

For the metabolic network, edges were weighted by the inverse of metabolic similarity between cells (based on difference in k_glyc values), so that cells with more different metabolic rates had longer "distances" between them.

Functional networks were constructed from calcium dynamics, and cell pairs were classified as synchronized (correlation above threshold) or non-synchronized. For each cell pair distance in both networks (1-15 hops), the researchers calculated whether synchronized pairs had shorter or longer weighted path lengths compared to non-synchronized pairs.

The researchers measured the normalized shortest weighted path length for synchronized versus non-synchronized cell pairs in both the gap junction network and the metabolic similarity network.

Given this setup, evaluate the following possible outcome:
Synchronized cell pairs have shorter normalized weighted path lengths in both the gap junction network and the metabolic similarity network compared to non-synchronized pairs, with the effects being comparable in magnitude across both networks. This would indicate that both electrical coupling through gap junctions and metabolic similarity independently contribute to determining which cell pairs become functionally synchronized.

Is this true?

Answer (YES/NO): NO